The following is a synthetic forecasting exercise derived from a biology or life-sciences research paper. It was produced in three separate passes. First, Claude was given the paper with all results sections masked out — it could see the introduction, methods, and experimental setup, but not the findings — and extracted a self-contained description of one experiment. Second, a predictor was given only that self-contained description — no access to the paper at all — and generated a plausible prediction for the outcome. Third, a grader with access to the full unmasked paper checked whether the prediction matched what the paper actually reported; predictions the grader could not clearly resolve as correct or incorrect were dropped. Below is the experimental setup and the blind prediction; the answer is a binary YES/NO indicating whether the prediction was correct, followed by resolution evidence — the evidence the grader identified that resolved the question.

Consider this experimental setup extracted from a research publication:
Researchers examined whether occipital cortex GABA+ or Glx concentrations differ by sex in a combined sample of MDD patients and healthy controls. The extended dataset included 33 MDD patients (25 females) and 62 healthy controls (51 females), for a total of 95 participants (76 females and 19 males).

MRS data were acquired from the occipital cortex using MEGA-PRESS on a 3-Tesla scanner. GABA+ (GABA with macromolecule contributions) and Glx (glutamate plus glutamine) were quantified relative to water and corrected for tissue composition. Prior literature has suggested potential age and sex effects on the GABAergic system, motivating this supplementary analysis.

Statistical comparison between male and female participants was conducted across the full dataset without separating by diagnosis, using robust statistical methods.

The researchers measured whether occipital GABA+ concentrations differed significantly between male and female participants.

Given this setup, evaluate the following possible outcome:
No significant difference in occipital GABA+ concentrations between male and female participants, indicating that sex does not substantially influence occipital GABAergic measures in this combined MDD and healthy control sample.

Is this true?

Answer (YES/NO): YES